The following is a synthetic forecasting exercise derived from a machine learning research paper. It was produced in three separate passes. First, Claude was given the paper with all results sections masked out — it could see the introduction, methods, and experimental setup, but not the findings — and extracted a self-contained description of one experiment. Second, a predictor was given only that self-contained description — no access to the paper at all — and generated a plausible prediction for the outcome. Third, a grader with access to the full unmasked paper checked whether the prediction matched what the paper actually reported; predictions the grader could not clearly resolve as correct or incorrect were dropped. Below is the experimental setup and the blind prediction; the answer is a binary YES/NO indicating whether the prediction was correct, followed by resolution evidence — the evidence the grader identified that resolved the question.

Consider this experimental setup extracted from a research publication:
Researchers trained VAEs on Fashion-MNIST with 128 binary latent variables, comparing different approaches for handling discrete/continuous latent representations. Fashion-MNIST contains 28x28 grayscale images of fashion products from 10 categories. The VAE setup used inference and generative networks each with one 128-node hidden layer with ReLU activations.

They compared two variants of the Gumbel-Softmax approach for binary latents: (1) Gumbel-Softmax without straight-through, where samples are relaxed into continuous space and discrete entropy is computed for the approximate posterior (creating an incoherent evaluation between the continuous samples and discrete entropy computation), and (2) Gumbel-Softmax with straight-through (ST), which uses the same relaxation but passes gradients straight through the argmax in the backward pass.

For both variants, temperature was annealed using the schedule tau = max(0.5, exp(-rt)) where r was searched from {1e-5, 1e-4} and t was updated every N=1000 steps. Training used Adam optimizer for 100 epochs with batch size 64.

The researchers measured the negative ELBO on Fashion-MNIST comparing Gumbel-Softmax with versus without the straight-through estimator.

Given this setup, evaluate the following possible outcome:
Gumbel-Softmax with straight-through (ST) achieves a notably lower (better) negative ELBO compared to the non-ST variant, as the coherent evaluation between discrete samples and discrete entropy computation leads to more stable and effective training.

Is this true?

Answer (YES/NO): NO